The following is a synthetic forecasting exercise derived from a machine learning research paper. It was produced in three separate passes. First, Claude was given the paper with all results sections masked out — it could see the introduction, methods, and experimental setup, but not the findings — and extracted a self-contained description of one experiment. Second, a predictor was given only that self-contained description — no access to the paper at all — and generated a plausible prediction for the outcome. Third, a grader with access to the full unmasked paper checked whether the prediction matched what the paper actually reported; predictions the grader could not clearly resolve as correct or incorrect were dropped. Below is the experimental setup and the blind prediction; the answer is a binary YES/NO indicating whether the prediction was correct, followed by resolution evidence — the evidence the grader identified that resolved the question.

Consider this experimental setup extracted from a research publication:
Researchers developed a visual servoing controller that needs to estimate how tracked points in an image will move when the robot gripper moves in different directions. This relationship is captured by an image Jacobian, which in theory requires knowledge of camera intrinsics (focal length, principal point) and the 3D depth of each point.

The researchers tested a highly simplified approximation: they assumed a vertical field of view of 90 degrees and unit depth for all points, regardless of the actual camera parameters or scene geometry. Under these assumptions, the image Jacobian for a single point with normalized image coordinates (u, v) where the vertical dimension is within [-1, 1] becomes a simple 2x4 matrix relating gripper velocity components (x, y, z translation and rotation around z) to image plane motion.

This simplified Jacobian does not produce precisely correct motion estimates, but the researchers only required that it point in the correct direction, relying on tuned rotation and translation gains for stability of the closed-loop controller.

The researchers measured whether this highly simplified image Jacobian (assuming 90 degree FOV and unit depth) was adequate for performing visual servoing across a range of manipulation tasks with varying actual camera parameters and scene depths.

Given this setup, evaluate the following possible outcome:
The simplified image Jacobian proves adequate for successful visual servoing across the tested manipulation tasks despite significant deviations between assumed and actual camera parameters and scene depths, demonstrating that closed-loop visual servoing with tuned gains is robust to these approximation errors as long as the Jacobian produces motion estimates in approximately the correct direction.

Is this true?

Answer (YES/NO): YES